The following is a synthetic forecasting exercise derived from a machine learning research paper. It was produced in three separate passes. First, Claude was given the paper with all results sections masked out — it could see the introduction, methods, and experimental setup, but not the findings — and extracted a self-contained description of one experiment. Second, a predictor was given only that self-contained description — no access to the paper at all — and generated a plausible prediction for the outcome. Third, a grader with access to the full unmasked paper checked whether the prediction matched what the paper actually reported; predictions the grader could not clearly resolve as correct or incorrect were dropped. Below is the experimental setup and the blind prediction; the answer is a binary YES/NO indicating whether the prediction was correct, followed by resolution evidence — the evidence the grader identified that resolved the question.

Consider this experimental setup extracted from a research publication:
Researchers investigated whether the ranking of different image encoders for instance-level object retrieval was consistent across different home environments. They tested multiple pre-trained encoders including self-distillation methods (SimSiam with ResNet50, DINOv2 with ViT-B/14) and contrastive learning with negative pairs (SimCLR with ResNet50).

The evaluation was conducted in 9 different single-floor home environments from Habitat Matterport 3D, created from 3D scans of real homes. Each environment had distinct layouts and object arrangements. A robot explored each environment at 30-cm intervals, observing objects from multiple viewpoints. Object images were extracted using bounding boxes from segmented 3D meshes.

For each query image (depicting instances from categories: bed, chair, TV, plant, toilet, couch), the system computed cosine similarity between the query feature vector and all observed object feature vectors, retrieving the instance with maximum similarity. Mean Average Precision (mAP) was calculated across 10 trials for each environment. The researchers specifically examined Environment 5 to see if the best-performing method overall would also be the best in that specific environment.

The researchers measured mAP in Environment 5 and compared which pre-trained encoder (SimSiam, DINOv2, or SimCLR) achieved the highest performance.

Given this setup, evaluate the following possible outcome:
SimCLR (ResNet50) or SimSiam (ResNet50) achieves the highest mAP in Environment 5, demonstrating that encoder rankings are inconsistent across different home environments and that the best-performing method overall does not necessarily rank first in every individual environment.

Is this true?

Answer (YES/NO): NO